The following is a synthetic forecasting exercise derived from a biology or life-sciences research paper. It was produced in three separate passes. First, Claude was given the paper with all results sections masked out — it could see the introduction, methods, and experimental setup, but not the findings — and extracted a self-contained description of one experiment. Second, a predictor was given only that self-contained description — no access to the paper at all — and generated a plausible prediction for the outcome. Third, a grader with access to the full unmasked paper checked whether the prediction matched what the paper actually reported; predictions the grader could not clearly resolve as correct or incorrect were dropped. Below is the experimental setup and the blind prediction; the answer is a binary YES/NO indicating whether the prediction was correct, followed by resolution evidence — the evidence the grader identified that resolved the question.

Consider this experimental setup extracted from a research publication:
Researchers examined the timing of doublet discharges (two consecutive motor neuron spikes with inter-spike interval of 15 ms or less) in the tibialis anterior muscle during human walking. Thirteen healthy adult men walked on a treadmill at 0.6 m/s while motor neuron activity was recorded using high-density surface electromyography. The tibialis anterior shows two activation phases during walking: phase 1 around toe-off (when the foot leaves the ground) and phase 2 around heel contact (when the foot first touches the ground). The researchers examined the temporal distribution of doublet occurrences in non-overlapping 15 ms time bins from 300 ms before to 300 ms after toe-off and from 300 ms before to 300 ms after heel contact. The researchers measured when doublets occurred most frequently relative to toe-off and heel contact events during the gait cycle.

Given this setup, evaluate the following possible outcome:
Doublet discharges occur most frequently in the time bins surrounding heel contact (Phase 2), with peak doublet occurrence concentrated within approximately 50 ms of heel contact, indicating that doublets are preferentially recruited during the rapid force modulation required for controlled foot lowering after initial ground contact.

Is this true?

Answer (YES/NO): NO